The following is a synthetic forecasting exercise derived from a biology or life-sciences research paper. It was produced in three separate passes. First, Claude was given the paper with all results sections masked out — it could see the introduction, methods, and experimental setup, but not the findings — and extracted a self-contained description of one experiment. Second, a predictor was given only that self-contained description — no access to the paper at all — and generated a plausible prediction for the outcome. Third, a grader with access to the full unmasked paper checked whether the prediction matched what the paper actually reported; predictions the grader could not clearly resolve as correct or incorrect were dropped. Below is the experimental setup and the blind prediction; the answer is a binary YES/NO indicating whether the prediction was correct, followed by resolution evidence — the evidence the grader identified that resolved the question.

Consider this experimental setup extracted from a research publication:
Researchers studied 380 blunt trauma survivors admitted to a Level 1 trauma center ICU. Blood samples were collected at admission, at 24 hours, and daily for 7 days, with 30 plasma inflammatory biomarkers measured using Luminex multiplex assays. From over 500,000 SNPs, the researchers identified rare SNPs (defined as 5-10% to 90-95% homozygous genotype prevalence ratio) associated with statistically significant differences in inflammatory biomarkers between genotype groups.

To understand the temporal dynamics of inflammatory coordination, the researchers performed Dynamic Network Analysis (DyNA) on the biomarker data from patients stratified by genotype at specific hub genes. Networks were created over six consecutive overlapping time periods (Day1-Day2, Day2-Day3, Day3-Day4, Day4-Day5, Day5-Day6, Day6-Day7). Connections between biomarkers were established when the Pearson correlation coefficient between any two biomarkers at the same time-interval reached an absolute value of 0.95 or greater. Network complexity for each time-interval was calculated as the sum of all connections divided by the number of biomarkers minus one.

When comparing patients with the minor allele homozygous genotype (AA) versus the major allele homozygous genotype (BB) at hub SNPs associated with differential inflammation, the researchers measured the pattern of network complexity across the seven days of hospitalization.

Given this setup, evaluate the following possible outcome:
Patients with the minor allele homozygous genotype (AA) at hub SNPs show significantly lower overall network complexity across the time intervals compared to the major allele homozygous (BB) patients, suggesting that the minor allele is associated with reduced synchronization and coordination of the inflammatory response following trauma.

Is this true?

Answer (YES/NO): NO